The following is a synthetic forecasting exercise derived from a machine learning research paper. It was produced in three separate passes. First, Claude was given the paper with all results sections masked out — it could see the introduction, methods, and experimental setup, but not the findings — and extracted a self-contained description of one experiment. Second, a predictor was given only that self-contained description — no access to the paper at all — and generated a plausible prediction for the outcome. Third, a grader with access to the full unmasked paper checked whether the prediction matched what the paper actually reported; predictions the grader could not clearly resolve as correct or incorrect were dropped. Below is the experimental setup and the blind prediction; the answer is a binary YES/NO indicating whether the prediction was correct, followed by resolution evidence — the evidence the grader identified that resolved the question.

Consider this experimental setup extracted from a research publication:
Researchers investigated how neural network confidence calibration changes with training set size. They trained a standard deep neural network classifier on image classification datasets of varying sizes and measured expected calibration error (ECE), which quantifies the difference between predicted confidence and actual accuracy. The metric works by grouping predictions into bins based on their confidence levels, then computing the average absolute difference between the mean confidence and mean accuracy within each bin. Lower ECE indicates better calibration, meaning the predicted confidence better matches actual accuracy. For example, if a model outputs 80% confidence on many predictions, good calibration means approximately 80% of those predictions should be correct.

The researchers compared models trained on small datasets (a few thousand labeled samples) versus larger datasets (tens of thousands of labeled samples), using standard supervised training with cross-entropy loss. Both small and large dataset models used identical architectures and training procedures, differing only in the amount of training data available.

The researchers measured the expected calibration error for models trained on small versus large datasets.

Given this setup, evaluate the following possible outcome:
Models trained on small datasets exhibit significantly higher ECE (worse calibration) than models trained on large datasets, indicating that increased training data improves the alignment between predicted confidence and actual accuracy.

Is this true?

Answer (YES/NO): YES